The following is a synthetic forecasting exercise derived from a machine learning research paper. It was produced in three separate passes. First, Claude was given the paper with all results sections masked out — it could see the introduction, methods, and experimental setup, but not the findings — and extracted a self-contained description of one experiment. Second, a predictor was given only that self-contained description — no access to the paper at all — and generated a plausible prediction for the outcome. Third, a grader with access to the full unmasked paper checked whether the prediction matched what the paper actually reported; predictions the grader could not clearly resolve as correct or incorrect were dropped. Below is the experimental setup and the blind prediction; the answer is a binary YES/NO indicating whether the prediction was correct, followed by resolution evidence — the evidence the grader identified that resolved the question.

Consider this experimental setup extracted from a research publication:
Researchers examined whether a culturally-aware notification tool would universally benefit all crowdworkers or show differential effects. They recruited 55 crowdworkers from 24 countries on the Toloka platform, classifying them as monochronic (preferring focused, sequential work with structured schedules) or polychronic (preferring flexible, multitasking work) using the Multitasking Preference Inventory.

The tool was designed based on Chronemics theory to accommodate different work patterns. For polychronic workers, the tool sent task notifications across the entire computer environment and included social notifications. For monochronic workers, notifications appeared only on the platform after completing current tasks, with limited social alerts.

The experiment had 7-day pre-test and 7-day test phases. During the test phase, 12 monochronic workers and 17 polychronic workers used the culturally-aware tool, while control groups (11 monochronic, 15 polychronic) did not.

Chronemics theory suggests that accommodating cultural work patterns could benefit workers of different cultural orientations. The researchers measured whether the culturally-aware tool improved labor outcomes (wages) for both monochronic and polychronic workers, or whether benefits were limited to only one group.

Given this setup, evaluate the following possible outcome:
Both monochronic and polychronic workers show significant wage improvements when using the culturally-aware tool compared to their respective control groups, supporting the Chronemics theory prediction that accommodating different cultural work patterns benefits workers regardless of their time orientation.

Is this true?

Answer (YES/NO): NO